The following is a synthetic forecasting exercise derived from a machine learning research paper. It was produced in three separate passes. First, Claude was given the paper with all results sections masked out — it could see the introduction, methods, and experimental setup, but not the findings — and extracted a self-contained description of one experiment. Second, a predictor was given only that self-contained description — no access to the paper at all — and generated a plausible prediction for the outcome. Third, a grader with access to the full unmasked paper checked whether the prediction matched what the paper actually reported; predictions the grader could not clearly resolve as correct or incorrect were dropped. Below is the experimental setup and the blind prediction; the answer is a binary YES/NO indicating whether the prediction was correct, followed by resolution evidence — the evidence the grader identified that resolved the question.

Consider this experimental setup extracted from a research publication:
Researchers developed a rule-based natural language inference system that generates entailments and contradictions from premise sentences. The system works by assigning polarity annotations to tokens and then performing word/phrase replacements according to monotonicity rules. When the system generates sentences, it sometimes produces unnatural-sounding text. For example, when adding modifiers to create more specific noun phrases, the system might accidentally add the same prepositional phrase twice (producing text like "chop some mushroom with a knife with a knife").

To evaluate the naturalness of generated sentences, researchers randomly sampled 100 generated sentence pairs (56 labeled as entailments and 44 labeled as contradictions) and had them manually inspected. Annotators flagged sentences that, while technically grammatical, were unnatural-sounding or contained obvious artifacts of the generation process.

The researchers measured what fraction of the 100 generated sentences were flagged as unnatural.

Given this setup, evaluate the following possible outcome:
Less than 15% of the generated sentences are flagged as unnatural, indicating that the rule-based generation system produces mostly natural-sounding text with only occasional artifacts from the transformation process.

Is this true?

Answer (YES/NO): YES